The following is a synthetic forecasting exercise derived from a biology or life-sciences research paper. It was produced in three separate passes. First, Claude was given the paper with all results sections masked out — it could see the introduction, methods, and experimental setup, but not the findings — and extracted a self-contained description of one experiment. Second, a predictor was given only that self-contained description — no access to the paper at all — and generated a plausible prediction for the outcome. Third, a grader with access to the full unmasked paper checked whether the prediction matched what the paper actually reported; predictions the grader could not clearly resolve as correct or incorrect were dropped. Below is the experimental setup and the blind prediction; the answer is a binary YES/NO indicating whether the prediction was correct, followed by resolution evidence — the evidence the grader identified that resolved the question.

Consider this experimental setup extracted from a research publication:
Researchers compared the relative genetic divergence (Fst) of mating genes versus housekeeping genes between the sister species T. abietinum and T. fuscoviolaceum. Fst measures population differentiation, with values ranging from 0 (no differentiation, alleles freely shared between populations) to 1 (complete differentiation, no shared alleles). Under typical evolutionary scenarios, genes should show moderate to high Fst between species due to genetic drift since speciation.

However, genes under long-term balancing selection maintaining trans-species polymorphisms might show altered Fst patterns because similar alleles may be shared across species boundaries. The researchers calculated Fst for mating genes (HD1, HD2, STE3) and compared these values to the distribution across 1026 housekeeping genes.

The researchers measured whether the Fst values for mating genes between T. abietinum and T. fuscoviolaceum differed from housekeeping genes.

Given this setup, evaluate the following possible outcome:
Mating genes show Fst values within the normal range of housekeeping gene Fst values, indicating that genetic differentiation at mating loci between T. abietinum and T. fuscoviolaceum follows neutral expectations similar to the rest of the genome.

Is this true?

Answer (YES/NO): NO